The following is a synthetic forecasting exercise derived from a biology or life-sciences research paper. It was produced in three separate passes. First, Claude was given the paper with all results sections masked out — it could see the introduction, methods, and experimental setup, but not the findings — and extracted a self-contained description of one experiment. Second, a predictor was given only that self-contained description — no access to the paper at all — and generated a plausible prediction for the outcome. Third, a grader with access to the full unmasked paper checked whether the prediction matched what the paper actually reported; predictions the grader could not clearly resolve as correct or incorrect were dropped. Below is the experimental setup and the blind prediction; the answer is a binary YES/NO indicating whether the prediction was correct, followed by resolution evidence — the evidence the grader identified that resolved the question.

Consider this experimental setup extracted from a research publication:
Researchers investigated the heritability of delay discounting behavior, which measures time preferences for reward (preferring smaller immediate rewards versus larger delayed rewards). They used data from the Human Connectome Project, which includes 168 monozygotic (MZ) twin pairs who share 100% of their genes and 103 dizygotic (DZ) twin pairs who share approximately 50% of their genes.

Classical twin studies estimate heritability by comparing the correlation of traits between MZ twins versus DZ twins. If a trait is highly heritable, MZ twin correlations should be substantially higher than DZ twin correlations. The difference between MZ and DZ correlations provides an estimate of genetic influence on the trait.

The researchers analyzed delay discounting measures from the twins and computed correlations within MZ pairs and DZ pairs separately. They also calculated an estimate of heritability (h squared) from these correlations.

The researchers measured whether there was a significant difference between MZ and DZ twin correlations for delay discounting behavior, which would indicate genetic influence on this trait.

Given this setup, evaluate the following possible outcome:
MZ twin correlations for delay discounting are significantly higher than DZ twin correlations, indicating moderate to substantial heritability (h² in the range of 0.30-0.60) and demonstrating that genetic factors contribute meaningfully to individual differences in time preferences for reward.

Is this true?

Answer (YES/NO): NO